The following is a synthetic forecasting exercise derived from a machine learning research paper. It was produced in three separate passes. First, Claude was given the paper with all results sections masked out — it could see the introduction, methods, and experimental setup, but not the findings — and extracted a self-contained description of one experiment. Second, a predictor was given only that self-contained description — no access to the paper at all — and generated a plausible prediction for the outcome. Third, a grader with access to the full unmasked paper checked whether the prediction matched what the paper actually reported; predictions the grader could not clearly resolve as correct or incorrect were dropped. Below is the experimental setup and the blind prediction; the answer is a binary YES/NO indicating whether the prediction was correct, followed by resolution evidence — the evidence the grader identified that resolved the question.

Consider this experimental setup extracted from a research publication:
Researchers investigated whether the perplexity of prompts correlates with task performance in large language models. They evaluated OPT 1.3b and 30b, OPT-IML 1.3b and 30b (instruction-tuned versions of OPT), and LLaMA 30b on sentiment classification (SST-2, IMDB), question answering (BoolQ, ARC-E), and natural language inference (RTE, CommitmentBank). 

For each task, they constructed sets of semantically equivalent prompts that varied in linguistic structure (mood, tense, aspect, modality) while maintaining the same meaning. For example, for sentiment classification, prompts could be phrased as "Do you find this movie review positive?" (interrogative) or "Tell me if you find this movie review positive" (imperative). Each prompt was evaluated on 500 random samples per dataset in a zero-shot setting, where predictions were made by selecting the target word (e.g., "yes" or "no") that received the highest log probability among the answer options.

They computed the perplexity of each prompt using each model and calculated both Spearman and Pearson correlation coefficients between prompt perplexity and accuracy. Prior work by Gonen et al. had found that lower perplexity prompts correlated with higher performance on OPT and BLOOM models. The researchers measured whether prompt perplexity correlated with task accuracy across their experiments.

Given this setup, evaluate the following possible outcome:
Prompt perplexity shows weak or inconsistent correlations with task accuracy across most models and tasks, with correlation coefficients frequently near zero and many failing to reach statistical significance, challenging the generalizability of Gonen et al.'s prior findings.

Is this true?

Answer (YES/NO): YES